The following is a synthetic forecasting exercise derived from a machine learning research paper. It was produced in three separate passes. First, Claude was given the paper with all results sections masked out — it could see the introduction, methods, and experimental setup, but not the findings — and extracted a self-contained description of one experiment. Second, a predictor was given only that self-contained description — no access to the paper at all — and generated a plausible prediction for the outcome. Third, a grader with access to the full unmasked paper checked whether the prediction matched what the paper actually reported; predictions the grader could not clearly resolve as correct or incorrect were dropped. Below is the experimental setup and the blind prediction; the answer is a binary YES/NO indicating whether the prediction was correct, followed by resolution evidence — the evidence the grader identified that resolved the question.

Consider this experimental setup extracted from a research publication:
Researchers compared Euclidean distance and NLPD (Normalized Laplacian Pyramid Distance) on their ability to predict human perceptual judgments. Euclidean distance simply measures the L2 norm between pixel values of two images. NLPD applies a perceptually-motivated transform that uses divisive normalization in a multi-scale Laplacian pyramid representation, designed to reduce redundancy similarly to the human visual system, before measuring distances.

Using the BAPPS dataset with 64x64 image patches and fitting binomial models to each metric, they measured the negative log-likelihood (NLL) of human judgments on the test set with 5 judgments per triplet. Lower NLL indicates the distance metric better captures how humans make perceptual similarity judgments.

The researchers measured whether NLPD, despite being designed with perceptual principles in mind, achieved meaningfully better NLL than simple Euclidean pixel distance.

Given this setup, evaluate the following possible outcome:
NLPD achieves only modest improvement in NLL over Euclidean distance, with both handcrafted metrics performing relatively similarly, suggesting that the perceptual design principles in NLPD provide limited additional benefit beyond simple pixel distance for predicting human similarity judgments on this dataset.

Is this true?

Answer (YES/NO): YES